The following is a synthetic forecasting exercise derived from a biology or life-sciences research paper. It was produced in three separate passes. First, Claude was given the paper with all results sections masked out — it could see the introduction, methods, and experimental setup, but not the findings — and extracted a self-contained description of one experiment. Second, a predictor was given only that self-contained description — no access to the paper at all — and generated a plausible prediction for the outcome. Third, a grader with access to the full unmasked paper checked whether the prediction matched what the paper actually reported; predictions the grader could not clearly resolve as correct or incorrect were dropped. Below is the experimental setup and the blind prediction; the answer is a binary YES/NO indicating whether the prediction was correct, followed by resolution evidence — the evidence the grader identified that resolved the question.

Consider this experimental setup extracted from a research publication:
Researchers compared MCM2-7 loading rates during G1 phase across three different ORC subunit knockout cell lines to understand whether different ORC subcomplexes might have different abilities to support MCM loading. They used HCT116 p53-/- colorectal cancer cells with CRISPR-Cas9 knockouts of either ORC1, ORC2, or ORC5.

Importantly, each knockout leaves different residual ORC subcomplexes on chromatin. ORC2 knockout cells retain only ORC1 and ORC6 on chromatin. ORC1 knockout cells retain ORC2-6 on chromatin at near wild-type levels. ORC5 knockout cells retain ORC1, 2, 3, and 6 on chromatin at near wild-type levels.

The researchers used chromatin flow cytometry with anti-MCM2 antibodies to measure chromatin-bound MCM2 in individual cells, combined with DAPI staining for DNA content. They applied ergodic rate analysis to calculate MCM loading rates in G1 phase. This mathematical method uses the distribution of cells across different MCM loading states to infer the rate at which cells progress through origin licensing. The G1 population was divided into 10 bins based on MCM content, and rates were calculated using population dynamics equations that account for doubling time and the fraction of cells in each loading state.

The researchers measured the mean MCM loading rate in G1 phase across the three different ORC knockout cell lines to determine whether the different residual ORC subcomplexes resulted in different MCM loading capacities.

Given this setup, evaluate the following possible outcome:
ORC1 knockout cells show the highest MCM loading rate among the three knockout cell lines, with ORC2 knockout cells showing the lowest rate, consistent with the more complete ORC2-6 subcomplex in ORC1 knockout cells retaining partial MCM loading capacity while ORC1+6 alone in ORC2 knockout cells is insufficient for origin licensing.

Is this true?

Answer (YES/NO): NO